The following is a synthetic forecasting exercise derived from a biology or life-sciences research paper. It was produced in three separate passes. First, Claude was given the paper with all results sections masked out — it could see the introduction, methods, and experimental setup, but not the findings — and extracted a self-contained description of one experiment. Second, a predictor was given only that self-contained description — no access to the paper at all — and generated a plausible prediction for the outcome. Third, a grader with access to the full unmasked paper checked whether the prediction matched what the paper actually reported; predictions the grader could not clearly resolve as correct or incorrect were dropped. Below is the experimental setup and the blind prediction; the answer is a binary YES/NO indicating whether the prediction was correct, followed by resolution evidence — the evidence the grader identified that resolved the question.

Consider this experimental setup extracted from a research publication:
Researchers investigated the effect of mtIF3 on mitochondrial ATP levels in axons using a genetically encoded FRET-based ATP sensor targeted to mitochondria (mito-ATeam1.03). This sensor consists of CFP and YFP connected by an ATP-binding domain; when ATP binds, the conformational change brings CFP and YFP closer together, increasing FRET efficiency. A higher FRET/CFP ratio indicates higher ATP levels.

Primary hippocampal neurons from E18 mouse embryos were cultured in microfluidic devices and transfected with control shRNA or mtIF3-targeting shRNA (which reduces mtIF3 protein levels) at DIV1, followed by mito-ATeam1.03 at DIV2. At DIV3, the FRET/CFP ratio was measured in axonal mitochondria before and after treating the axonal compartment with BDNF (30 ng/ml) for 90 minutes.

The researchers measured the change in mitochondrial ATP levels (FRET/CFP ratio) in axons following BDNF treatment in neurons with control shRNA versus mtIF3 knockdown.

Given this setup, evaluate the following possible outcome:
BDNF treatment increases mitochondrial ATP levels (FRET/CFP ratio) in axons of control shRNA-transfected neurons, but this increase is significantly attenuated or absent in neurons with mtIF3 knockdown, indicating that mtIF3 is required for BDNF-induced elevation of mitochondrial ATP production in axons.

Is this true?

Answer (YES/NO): YES